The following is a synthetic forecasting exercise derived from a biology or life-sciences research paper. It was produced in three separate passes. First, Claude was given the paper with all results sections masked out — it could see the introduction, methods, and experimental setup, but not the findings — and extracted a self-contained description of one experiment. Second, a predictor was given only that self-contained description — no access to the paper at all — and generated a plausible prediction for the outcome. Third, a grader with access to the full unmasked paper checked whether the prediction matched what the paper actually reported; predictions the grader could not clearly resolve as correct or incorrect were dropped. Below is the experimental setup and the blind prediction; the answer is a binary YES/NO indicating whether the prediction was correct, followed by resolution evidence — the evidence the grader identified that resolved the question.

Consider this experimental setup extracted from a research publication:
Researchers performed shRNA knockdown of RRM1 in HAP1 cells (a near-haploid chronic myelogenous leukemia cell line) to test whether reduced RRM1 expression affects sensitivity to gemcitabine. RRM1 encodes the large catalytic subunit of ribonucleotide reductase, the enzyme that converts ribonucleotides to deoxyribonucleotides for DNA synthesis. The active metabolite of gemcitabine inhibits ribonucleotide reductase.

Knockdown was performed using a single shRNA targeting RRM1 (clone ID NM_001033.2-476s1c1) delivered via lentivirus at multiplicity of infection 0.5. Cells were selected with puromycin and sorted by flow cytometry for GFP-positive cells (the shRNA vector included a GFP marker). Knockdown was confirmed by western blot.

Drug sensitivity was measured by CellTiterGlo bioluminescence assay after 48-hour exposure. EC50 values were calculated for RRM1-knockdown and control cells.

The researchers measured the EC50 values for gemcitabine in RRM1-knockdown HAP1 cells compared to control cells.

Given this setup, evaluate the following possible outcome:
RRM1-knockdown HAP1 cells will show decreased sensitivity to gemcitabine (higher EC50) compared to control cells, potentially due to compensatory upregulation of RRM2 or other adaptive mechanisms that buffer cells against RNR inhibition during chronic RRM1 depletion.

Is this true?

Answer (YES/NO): NO